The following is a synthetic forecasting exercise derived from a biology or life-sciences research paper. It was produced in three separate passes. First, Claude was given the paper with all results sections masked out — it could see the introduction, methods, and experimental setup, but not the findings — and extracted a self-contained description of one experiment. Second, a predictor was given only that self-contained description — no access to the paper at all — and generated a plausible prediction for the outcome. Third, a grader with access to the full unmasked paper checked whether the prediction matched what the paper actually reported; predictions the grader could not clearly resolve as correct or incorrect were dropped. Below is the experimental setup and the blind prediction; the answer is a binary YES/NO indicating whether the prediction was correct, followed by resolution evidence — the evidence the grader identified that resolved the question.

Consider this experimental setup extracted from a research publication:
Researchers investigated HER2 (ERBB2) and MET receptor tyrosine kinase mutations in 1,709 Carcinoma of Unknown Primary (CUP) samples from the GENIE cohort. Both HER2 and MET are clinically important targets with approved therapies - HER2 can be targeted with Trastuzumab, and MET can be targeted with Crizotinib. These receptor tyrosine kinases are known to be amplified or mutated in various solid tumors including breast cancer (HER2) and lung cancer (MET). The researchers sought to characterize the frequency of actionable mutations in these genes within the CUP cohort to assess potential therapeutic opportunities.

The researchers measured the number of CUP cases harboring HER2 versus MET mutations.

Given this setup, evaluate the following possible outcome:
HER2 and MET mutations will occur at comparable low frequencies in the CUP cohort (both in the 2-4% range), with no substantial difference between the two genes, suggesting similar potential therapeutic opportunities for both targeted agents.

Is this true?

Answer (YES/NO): NO